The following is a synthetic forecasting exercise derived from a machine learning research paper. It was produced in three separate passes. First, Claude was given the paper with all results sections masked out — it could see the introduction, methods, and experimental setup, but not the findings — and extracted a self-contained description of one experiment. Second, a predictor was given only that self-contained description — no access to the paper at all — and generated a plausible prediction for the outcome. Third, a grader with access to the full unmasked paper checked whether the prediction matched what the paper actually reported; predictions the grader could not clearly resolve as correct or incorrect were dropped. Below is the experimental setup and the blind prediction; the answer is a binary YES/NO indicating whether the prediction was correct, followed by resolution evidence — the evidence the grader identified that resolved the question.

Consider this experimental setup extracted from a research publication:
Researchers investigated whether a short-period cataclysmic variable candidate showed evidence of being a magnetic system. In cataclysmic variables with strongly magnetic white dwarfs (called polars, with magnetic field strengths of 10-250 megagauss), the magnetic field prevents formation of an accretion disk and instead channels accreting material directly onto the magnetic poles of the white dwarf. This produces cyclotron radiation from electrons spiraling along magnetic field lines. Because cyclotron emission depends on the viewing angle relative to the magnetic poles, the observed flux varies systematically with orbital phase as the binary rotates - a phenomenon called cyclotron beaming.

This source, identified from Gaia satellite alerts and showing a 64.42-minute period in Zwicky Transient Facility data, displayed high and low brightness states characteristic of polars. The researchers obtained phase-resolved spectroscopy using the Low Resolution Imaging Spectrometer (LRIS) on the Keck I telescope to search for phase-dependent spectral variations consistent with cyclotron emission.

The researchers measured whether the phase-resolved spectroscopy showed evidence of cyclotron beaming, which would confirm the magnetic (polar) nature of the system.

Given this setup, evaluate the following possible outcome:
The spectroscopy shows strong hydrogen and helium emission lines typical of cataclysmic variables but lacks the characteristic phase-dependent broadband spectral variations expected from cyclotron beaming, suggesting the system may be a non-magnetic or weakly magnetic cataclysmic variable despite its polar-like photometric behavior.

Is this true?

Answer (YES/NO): NO